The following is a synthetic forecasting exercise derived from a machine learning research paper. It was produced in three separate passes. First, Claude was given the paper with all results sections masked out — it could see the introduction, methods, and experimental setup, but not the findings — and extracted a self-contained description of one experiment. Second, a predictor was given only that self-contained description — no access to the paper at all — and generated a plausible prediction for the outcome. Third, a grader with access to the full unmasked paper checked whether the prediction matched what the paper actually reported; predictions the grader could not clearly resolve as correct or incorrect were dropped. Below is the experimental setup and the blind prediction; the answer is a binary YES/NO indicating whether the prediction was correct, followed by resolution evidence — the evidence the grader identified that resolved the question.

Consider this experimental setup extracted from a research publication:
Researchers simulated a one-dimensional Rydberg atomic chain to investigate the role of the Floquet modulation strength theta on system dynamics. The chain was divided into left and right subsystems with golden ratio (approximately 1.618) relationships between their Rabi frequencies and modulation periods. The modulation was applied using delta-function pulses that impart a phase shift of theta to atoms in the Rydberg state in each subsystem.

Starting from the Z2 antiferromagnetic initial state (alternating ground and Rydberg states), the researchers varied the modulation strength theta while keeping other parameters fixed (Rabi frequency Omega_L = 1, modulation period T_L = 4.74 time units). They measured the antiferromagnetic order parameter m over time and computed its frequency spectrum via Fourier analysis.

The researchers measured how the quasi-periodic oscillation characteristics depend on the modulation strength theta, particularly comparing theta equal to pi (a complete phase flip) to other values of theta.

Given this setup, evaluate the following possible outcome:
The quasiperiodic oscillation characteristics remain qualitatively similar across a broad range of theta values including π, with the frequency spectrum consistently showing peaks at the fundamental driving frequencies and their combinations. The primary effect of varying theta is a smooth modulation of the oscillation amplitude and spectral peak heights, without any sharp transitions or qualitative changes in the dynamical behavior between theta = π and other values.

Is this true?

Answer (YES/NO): NO